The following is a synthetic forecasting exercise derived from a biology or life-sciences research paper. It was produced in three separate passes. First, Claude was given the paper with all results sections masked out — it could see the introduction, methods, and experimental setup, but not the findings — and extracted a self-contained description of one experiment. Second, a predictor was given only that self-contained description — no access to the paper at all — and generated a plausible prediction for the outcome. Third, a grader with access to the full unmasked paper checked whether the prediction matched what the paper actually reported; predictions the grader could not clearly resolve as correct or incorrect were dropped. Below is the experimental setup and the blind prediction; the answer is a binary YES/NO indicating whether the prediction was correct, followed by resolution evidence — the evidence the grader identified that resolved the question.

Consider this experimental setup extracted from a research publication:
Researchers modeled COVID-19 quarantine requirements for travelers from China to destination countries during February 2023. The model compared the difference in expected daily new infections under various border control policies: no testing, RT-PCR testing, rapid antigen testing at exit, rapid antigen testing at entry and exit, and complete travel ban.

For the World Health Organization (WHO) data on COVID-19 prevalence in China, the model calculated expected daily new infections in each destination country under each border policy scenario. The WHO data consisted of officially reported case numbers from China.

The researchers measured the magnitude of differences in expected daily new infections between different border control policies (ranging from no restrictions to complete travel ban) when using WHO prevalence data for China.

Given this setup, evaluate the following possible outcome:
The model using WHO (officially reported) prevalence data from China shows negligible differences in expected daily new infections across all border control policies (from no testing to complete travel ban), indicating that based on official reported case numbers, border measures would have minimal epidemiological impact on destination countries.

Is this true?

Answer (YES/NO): YES